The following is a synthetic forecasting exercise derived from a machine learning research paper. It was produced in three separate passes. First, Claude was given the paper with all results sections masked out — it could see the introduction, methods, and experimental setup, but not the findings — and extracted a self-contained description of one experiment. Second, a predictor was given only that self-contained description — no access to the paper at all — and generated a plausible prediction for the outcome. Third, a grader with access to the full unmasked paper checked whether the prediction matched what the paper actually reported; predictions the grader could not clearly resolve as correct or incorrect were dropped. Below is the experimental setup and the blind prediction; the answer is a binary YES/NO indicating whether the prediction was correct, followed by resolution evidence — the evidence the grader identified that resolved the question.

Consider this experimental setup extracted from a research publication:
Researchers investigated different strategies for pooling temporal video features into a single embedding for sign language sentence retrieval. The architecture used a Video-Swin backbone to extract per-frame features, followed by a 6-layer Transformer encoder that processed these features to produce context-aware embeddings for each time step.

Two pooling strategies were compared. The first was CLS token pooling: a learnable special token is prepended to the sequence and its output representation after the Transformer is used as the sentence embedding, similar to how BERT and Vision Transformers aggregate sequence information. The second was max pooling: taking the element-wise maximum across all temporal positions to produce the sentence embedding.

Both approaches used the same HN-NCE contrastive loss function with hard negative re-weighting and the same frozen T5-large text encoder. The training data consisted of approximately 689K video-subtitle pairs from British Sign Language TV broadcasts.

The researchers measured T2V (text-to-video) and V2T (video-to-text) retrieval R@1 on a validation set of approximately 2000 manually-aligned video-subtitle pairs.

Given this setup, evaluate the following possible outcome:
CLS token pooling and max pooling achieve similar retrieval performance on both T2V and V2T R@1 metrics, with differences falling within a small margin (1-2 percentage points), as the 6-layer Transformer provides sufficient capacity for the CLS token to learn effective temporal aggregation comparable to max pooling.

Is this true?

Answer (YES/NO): NO